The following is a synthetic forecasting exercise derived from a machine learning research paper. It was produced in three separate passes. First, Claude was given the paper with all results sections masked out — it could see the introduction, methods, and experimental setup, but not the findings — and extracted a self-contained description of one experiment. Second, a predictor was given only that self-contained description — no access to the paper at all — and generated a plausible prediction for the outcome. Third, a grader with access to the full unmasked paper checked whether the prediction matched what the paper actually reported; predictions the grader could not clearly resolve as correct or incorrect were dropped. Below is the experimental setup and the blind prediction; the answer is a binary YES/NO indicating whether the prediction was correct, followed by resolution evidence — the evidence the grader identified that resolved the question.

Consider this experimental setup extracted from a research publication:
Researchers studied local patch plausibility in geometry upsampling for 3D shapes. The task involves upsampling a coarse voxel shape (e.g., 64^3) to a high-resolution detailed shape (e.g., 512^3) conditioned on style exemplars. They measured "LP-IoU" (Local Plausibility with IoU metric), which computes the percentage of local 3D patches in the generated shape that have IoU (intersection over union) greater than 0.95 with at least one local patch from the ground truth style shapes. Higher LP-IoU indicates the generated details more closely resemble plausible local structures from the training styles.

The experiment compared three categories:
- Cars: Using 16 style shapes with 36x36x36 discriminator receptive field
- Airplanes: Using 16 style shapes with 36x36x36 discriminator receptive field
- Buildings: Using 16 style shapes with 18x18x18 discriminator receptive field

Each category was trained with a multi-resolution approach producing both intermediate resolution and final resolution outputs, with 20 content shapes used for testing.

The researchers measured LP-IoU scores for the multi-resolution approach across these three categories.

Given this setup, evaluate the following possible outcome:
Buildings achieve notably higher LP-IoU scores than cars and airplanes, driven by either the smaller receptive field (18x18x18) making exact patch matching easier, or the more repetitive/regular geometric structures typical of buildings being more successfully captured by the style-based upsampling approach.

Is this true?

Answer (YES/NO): NO